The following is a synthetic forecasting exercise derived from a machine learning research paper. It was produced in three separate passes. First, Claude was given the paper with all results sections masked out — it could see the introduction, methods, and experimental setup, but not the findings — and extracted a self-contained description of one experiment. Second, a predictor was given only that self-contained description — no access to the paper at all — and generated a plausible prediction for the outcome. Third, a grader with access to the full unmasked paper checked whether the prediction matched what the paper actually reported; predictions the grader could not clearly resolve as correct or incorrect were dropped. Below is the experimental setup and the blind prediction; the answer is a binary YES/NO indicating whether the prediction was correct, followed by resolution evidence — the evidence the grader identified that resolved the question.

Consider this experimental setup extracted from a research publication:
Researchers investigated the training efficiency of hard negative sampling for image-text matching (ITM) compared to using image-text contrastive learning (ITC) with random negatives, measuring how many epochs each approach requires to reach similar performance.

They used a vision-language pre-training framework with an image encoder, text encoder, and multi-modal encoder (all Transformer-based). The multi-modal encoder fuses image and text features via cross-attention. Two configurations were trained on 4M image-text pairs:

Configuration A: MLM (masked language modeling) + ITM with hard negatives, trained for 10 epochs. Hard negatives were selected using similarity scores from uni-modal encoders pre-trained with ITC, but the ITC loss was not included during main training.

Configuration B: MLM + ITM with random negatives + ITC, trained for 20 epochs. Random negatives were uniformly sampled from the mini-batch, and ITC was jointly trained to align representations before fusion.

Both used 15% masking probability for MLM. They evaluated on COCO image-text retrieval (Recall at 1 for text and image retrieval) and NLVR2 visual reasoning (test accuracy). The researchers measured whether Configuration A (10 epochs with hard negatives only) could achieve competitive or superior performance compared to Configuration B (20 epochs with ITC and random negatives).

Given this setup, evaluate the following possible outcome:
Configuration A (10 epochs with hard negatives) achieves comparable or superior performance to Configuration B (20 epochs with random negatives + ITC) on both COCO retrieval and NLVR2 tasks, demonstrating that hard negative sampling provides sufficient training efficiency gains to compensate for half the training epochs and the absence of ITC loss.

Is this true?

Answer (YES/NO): NO